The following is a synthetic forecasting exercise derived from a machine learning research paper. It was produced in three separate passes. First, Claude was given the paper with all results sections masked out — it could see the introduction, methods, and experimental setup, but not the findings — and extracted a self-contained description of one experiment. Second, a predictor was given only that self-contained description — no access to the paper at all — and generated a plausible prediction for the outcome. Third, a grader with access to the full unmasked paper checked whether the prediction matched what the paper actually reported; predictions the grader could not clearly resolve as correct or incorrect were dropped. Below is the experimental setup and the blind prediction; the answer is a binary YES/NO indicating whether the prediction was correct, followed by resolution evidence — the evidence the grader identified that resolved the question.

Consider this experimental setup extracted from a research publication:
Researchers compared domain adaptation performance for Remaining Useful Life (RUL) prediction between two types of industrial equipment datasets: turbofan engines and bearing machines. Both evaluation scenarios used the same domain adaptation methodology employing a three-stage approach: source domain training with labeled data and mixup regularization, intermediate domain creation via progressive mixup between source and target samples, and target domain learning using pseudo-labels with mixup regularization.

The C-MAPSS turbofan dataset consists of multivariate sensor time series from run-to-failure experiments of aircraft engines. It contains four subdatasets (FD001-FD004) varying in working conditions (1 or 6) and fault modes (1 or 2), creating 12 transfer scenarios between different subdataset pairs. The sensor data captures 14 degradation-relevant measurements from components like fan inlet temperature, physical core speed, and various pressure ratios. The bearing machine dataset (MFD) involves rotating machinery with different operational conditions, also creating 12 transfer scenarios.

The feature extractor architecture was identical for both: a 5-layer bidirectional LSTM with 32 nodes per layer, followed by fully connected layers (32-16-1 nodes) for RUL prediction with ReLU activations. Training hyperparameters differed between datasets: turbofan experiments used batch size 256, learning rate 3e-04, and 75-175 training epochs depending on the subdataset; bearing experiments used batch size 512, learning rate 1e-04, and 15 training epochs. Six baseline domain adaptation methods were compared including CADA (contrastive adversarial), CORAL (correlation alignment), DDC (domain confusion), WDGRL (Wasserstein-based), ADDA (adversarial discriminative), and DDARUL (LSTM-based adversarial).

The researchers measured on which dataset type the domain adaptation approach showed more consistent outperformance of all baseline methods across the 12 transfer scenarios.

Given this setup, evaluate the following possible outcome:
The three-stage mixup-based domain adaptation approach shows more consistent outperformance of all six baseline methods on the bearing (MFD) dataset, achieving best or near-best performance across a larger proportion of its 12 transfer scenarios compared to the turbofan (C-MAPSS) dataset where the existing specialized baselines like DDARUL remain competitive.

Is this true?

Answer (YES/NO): NO